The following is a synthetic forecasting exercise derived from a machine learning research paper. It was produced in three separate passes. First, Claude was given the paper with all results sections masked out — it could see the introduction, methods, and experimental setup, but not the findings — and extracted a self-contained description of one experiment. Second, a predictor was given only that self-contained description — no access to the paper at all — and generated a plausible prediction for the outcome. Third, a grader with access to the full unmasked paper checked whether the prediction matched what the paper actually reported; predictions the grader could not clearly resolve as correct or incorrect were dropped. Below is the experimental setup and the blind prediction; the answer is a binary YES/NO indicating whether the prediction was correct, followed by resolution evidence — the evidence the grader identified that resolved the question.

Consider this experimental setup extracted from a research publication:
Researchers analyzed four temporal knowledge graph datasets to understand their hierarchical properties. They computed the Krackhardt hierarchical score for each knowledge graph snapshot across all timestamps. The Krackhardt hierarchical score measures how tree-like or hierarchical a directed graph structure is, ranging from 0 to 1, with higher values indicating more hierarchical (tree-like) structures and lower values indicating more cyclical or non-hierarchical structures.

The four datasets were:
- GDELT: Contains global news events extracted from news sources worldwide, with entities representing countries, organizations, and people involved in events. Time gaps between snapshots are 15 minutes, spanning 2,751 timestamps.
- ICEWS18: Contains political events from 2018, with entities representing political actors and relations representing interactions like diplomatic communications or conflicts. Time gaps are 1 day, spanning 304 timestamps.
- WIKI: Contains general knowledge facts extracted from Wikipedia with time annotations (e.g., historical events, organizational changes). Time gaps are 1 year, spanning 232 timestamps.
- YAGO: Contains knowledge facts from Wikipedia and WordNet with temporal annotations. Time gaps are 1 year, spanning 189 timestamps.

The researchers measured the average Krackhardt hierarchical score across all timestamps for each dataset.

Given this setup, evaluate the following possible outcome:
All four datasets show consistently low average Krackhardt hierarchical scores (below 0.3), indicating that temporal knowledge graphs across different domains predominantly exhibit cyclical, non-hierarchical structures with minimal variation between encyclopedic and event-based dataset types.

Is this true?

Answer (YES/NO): NO